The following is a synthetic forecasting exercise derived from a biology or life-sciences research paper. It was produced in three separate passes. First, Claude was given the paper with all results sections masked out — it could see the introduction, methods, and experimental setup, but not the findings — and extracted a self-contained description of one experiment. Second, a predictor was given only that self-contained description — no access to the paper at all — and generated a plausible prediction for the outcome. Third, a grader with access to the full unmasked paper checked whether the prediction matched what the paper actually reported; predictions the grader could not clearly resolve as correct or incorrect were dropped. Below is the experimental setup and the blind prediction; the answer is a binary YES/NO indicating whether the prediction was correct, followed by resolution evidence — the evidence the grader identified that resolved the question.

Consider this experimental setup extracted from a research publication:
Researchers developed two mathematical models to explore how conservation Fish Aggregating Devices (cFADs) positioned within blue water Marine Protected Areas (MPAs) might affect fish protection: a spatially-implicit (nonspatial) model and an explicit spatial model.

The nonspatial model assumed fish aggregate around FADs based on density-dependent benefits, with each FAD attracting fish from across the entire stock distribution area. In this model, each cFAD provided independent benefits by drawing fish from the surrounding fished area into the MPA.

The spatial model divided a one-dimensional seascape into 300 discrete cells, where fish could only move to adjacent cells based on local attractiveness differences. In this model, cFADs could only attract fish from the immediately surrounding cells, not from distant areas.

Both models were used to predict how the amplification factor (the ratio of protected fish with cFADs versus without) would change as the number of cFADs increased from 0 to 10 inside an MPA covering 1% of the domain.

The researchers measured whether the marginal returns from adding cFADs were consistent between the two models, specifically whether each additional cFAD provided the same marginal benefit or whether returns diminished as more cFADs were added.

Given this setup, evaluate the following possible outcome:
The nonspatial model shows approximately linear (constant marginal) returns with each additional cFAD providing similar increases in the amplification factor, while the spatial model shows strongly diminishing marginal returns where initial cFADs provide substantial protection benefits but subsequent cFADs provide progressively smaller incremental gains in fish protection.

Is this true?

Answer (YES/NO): YES